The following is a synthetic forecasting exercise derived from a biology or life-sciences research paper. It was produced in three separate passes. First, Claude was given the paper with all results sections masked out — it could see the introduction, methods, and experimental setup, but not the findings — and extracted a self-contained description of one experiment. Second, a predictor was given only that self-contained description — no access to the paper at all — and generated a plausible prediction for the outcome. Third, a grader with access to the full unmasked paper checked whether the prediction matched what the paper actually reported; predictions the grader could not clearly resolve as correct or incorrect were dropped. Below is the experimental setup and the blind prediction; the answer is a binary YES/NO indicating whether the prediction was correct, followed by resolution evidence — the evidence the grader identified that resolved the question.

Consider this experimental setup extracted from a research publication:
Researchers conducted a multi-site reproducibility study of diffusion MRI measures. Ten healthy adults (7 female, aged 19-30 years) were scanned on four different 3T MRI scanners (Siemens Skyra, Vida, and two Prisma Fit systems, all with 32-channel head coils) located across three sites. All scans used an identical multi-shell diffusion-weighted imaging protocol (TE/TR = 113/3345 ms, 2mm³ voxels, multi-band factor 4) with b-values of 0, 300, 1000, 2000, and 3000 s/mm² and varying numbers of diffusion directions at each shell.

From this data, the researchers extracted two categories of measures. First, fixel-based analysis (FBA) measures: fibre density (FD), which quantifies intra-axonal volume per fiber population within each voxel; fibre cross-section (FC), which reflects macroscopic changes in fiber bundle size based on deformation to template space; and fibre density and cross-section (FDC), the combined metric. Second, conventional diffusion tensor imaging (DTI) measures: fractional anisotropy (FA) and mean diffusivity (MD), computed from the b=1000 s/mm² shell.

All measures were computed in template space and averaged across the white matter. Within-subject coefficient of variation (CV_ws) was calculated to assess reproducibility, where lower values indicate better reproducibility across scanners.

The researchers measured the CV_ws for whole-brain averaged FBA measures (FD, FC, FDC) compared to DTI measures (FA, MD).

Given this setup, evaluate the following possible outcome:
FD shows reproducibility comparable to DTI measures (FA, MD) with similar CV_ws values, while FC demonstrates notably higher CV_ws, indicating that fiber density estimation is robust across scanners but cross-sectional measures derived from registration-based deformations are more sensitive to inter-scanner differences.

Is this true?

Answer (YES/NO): NO